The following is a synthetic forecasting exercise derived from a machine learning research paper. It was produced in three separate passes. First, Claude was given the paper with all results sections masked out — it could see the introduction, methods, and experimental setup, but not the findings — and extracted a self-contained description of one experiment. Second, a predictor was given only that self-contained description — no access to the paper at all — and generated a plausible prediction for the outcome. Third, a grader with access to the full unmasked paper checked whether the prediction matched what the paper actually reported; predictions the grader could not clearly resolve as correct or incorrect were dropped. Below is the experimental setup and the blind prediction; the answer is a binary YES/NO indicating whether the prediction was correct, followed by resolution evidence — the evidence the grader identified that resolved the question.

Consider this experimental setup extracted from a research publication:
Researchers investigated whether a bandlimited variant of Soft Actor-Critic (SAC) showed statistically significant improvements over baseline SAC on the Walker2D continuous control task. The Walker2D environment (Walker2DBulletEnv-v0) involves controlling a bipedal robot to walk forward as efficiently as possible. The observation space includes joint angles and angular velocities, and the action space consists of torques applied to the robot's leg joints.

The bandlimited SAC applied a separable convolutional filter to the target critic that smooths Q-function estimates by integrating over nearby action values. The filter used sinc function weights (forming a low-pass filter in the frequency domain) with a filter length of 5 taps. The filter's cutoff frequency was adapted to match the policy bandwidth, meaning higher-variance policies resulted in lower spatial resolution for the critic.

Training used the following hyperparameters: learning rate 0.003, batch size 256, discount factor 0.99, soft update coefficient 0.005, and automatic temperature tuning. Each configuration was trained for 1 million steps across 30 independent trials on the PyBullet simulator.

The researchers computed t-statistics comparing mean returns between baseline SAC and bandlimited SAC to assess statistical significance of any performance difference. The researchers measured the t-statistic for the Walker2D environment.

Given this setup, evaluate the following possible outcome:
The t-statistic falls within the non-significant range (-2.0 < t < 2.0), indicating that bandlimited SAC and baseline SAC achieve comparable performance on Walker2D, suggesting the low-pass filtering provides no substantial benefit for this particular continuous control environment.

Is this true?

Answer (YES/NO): YES